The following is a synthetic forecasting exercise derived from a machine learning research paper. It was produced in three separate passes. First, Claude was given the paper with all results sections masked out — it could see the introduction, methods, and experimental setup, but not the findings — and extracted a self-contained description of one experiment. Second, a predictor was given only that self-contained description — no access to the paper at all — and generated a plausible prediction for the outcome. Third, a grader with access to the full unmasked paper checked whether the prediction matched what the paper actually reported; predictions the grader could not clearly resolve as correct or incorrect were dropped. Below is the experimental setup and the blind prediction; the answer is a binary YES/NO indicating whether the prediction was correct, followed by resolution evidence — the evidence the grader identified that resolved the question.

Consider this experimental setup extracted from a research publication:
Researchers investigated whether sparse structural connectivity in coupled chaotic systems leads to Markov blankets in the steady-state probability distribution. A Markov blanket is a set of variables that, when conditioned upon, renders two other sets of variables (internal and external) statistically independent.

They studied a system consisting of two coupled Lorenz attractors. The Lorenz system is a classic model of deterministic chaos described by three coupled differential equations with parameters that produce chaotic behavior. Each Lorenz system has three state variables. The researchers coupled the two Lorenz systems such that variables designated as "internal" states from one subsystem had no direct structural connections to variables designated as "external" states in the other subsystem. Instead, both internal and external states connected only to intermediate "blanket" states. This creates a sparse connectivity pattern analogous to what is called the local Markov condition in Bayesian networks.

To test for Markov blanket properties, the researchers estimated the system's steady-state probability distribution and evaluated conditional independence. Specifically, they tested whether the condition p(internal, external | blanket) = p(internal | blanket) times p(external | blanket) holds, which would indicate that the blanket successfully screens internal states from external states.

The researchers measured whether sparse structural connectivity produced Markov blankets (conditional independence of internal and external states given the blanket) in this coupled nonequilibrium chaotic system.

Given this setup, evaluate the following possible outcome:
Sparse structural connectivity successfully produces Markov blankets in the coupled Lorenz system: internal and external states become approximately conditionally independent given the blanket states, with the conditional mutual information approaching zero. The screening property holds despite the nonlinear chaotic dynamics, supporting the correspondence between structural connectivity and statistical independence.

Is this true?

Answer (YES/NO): NO